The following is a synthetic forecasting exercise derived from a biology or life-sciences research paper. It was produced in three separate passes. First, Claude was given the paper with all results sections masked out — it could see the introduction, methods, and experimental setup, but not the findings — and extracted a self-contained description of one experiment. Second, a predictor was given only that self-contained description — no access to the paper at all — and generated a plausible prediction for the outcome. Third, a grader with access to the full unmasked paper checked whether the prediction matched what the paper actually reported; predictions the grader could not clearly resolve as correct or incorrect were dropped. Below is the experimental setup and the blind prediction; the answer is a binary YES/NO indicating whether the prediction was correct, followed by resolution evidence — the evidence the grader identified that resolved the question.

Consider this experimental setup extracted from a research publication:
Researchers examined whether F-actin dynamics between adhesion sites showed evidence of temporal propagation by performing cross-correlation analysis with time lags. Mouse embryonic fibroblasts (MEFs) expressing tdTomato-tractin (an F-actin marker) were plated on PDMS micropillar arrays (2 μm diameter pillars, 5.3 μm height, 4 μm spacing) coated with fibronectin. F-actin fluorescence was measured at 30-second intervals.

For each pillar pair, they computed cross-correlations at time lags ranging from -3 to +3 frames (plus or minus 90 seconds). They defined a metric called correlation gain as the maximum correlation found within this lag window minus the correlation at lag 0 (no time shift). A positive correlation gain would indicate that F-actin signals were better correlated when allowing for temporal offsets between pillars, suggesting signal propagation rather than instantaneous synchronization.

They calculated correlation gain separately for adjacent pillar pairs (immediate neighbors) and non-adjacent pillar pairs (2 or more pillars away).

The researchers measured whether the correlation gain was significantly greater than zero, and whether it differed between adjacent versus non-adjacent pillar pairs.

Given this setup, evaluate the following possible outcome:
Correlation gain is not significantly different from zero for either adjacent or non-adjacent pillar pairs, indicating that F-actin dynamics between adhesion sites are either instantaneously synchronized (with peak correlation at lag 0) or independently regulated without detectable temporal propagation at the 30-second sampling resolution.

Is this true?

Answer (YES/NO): NO